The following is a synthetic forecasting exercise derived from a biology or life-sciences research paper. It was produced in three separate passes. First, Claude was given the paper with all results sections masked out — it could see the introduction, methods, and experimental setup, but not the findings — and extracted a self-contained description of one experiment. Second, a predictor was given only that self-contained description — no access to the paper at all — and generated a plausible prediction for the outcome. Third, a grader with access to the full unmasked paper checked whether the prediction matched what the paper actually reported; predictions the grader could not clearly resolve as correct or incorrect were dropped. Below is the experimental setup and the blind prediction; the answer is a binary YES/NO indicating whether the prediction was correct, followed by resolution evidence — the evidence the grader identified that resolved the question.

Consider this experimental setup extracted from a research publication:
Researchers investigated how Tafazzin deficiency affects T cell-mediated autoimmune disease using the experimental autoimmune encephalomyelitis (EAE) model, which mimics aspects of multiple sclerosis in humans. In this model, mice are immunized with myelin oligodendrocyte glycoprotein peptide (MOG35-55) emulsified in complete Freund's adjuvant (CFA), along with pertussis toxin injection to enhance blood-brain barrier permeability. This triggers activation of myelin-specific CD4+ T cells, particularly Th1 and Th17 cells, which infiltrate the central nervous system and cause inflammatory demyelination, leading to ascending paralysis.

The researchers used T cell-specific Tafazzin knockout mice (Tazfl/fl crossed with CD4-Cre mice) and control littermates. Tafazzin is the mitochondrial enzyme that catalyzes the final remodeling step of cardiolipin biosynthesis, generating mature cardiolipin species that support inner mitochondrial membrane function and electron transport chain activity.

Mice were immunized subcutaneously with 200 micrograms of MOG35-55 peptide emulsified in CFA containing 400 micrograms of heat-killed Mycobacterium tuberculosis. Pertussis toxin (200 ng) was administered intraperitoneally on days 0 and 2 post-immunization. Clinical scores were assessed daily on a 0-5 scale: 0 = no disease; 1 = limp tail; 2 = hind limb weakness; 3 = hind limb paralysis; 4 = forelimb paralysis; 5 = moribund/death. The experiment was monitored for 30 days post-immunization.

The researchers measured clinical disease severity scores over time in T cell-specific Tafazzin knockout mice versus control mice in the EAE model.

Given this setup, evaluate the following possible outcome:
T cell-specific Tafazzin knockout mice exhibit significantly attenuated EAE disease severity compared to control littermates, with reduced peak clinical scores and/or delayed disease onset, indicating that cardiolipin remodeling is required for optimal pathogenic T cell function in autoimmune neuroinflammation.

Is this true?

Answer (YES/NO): YES